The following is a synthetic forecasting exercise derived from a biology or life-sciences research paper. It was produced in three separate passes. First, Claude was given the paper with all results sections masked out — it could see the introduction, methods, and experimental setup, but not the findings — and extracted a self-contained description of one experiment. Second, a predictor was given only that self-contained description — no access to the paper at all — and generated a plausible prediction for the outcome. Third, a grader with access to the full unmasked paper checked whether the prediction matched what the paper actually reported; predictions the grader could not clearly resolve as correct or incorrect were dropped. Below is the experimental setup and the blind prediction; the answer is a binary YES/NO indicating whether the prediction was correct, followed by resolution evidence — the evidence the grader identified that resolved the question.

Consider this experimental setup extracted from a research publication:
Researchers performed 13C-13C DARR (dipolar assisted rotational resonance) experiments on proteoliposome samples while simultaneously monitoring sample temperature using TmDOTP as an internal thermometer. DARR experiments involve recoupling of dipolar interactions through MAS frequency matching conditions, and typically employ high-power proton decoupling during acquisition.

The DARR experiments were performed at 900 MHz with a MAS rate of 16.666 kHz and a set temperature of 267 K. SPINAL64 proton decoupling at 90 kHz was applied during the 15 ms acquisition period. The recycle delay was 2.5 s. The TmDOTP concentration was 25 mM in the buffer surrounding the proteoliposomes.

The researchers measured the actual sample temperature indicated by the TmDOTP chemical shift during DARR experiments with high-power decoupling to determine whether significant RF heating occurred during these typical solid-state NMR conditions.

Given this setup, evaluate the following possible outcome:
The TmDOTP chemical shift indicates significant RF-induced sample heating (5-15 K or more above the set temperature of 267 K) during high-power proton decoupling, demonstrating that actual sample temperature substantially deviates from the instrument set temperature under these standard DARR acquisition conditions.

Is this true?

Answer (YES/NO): NO